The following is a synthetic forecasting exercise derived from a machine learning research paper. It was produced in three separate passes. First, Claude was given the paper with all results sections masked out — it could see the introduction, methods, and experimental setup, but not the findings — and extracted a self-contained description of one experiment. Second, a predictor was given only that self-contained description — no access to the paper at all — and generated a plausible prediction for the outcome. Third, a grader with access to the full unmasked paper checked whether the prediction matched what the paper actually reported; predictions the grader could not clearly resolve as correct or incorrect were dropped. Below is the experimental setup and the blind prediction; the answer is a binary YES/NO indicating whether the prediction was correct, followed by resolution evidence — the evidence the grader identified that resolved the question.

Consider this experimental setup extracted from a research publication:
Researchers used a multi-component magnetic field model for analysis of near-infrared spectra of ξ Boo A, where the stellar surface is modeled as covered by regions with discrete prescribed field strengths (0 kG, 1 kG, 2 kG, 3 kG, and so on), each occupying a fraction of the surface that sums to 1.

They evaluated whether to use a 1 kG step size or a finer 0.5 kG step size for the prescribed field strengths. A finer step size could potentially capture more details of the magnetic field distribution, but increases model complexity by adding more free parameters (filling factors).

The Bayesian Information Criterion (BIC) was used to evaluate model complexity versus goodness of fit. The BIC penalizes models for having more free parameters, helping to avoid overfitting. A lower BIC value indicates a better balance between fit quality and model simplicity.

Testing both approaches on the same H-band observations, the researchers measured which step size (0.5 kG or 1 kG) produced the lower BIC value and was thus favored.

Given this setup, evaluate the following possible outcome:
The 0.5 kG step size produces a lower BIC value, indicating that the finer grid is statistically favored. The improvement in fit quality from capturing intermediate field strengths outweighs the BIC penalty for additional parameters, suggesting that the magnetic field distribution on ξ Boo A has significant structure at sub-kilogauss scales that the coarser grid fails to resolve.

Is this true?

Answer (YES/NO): NO